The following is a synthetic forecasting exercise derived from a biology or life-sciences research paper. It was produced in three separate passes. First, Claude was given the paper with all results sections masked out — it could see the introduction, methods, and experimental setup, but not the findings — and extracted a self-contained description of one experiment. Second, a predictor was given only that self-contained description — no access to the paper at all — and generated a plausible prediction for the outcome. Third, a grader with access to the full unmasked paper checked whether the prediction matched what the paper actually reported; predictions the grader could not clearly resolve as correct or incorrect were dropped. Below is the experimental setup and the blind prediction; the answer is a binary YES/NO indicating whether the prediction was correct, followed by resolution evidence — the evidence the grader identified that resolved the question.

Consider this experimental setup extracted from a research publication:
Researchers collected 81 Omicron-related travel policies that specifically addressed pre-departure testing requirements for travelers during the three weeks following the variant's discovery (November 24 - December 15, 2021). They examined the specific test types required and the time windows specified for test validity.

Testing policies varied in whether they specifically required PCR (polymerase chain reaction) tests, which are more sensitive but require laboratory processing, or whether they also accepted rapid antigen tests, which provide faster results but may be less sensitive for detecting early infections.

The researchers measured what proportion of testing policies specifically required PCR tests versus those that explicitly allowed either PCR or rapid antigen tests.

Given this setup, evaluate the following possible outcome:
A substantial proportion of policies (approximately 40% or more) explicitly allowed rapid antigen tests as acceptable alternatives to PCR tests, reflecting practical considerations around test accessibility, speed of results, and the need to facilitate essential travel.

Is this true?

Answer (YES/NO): NO